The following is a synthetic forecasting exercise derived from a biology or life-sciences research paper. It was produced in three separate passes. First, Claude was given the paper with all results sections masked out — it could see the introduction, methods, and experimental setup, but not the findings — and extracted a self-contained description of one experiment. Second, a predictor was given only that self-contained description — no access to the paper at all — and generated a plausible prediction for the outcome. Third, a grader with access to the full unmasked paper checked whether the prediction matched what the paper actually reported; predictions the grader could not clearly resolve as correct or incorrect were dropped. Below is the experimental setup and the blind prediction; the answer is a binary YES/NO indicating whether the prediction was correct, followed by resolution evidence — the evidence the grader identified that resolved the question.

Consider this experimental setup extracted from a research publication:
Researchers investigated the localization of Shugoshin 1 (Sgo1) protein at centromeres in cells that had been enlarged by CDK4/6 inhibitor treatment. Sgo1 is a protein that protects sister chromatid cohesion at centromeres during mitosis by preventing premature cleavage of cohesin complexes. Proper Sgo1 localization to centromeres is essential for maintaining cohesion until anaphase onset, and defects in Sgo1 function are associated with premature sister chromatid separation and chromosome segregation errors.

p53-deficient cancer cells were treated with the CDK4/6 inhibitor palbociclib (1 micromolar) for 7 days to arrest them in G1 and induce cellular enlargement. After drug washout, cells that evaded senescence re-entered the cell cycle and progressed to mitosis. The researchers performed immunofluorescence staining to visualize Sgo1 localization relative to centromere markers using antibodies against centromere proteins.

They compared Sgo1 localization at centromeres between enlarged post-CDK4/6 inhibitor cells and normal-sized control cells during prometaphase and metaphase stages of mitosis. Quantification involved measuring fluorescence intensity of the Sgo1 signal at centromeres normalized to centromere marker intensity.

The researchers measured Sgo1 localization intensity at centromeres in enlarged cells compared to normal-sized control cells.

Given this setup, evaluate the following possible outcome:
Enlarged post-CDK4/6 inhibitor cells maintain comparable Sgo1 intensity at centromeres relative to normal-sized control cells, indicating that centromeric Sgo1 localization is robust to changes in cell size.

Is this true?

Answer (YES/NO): NO